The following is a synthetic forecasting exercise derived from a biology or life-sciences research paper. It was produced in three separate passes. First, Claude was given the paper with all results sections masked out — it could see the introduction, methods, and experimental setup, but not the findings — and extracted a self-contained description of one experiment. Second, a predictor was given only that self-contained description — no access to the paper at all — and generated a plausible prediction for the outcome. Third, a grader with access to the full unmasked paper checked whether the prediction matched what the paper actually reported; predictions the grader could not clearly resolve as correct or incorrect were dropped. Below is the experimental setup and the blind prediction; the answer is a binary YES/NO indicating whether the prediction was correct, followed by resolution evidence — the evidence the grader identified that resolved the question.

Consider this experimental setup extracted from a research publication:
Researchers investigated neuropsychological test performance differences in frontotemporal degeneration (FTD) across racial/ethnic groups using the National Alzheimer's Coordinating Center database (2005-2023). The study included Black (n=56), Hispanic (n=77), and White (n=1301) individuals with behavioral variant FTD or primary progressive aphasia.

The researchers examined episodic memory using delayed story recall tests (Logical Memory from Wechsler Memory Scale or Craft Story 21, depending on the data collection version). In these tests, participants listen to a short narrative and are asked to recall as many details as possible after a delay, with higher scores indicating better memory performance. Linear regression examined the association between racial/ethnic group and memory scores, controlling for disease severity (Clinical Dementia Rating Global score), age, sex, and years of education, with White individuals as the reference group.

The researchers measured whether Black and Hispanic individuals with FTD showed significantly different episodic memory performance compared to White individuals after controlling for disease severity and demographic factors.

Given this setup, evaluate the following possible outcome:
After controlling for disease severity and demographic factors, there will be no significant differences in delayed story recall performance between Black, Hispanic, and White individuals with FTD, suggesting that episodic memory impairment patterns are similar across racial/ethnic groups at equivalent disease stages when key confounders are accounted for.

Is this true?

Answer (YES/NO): YES